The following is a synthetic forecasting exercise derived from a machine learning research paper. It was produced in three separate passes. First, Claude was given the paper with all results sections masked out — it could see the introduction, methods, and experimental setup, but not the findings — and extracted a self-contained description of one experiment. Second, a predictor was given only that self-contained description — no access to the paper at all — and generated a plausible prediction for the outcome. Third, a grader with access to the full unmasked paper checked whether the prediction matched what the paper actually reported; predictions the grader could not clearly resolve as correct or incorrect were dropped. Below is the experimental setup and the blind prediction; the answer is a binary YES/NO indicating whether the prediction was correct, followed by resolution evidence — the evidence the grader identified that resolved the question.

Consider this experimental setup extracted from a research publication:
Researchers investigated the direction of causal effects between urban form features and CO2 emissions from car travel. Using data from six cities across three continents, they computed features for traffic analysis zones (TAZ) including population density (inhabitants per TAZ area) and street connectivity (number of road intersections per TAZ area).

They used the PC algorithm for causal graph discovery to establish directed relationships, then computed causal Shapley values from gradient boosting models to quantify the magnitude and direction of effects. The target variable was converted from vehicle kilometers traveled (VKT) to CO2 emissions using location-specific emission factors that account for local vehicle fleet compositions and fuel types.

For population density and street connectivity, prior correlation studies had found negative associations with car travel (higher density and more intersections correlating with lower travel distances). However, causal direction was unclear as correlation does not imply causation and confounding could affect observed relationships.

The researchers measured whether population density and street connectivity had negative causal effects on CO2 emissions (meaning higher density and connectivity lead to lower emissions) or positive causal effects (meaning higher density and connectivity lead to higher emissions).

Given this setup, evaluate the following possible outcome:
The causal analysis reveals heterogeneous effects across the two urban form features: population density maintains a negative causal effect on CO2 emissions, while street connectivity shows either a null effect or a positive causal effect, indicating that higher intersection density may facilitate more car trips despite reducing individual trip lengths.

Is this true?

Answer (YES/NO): NO